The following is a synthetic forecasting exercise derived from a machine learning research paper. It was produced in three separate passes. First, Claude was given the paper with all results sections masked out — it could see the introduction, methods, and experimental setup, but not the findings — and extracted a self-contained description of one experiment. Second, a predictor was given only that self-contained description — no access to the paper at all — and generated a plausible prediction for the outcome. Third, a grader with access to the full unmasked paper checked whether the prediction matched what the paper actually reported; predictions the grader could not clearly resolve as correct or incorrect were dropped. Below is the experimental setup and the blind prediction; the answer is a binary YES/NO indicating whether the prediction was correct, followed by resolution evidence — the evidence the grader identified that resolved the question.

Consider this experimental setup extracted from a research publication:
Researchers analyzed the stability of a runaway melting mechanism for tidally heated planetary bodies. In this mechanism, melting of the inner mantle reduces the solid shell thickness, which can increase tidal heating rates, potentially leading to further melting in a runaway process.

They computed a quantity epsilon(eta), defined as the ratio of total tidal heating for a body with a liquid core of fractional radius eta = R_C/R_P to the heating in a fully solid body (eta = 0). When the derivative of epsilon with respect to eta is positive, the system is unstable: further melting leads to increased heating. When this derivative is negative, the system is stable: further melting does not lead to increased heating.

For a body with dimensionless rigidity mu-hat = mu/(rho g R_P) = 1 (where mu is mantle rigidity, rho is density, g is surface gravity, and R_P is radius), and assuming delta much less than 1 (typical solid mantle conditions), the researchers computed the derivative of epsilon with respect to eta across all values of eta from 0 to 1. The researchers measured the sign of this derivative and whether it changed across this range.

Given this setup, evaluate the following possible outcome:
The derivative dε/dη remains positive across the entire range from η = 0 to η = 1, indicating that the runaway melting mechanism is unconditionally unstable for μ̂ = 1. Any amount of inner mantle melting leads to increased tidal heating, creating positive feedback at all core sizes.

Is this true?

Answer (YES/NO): NO